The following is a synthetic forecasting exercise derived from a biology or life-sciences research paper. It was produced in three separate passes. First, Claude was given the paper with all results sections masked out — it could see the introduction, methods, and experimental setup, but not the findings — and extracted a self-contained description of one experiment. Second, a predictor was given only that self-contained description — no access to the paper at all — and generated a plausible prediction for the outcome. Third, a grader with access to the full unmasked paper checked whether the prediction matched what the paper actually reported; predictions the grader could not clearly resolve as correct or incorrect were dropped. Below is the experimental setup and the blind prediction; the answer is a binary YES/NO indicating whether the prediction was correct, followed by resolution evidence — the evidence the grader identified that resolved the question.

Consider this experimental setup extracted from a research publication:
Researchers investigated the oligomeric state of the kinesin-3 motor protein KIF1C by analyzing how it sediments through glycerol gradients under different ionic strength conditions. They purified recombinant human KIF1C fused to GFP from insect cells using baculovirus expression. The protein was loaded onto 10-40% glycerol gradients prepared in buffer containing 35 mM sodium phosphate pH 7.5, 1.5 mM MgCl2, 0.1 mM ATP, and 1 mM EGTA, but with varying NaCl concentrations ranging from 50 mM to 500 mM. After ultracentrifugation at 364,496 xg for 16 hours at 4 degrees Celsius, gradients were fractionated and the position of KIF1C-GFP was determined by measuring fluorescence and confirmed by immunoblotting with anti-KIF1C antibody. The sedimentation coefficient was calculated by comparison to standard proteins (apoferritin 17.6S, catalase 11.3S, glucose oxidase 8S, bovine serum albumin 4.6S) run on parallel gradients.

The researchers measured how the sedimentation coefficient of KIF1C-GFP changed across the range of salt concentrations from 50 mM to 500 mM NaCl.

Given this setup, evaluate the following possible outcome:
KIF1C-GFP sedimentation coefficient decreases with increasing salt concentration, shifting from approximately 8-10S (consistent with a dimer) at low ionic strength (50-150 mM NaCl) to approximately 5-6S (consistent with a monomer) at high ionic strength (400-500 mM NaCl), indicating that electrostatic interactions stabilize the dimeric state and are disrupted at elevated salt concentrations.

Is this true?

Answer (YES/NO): NO